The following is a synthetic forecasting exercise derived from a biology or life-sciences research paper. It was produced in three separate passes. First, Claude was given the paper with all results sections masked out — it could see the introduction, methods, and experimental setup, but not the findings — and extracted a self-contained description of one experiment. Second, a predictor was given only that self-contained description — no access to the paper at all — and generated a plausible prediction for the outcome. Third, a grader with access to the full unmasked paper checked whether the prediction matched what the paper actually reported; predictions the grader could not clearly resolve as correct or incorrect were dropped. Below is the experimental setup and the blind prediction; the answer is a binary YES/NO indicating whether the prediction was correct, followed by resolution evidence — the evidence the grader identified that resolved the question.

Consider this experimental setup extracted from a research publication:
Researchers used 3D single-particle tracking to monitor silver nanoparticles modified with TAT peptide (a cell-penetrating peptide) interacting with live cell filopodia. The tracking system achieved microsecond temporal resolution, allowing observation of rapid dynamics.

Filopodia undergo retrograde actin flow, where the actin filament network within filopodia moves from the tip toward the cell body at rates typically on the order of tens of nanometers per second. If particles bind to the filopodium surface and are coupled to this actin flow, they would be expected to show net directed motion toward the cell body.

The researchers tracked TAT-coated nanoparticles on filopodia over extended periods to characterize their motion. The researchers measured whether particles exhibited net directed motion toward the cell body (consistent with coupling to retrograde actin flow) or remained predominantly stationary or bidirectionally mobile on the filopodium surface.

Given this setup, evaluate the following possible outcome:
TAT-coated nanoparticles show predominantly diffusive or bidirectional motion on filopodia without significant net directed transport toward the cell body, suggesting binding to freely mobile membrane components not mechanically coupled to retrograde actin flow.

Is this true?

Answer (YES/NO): YES